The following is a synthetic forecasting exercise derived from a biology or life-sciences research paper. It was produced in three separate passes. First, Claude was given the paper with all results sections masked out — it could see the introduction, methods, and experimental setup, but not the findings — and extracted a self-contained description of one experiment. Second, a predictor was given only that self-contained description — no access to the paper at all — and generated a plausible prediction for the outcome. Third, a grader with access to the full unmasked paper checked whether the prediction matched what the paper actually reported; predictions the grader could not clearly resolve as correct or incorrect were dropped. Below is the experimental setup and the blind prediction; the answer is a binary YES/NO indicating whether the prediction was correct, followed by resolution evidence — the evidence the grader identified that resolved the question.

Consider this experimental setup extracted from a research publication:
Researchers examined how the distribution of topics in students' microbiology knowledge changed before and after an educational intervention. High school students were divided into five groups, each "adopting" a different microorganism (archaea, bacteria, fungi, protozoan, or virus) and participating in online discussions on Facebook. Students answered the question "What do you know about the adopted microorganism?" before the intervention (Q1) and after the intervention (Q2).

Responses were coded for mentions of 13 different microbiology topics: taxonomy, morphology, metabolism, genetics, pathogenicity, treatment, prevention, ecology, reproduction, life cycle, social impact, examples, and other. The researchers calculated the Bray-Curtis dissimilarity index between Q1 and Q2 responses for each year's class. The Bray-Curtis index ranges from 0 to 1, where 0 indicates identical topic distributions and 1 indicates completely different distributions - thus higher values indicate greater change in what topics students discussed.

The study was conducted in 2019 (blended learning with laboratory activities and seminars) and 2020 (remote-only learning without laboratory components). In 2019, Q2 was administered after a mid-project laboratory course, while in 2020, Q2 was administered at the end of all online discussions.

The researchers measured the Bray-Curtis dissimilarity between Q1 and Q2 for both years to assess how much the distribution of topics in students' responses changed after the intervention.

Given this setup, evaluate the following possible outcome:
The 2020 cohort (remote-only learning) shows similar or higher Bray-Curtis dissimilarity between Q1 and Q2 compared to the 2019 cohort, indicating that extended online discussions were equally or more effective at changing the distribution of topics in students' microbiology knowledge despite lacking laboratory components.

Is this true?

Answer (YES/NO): YES